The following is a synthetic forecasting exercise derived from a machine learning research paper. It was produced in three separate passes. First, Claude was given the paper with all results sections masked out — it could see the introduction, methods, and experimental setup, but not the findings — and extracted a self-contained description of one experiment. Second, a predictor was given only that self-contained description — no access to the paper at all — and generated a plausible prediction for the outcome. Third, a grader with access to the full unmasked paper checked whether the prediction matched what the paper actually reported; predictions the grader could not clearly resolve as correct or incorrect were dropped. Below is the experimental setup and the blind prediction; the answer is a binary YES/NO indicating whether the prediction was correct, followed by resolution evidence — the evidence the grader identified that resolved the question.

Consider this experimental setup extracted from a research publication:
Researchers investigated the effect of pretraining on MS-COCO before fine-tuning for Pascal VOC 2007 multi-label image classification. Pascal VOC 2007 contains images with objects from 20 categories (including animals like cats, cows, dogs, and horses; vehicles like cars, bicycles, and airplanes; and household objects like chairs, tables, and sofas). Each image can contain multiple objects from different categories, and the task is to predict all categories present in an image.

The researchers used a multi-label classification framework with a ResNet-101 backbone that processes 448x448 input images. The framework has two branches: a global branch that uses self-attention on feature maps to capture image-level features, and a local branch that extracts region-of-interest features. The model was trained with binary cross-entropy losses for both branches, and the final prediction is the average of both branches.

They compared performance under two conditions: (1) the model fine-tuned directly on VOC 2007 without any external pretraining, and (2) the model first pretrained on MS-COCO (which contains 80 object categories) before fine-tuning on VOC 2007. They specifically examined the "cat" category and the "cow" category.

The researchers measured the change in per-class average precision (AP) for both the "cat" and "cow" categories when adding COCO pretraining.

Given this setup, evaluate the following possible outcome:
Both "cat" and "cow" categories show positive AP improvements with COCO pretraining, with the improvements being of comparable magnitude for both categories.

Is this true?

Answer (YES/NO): NO